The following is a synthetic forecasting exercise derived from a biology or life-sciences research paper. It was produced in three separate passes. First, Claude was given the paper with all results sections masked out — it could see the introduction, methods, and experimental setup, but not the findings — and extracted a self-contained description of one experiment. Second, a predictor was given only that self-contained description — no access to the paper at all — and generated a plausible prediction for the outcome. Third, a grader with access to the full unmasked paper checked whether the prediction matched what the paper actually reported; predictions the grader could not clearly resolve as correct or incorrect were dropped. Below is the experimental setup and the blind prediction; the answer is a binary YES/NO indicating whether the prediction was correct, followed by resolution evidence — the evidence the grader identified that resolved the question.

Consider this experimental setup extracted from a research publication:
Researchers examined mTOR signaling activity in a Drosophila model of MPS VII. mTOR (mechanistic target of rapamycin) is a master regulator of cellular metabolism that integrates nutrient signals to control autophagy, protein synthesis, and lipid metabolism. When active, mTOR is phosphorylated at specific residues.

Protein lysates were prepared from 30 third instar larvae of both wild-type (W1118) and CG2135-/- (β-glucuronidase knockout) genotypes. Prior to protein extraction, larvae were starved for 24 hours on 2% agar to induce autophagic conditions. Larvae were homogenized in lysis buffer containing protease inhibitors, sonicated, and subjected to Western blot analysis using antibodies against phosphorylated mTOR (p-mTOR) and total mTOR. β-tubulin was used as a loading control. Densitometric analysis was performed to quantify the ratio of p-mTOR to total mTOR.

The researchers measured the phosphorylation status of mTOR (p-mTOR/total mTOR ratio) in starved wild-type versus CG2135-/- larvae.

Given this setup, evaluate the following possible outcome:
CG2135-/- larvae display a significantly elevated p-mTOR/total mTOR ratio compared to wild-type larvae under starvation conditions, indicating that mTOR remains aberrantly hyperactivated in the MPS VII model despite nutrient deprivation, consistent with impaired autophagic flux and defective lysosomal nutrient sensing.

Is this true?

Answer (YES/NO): NO